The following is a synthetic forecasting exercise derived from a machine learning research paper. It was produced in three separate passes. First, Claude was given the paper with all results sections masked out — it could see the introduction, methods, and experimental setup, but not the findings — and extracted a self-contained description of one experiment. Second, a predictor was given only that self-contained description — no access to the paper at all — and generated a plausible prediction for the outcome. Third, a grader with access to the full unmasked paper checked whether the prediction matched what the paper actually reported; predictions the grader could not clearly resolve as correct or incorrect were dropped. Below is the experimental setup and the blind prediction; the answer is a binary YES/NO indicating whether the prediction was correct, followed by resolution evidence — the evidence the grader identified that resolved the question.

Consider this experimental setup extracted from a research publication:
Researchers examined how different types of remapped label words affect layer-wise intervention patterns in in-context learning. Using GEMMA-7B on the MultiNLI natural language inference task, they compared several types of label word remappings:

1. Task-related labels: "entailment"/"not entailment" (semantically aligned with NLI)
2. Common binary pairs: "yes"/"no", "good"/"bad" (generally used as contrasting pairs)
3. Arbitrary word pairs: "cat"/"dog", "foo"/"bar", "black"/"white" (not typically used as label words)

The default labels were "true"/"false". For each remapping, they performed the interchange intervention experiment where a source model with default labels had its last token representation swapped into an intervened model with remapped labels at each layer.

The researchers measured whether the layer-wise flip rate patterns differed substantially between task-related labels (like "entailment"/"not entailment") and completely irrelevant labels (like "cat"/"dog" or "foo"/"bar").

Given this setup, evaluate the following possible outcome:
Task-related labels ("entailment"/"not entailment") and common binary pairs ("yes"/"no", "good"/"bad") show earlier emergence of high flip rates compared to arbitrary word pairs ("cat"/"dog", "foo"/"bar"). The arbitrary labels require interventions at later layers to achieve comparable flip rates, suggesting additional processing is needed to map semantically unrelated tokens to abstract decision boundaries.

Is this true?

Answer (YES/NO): NO